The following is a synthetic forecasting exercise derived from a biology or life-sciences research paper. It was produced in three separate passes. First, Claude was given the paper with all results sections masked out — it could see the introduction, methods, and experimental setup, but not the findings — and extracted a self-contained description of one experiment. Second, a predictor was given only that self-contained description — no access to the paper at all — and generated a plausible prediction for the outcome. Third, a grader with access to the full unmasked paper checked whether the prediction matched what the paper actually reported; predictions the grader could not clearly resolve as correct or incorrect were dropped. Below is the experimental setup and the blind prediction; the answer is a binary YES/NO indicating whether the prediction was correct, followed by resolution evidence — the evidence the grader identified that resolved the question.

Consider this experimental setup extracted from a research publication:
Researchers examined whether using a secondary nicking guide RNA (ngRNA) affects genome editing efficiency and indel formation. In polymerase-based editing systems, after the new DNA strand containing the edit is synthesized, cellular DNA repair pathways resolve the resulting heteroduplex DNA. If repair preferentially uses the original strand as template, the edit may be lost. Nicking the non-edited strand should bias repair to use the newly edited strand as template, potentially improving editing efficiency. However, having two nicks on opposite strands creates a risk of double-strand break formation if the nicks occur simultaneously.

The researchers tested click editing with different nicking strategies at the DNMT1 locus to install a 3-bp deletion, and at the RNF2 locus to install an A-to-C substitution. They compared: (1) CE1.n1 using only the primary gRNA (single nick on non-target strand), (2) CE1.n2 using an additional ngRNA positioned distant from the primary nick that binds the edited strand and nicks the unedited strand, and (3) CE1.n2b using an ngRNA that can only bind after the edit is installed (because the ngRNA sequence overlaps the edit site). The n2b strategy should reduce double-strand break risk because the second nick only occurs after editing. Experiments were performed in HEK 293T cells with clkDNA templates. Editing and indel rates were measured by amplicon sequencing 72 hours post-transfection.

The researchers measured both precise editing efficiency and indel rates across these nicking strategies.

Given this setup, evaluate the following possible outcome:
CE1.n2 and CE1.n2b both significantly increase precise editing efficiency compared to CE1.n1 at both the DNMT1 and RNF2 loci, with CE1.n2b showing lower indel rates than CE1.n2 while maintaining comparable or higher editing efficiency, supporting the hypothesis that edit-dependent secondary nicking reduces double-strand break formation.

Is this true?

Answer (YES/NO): NO